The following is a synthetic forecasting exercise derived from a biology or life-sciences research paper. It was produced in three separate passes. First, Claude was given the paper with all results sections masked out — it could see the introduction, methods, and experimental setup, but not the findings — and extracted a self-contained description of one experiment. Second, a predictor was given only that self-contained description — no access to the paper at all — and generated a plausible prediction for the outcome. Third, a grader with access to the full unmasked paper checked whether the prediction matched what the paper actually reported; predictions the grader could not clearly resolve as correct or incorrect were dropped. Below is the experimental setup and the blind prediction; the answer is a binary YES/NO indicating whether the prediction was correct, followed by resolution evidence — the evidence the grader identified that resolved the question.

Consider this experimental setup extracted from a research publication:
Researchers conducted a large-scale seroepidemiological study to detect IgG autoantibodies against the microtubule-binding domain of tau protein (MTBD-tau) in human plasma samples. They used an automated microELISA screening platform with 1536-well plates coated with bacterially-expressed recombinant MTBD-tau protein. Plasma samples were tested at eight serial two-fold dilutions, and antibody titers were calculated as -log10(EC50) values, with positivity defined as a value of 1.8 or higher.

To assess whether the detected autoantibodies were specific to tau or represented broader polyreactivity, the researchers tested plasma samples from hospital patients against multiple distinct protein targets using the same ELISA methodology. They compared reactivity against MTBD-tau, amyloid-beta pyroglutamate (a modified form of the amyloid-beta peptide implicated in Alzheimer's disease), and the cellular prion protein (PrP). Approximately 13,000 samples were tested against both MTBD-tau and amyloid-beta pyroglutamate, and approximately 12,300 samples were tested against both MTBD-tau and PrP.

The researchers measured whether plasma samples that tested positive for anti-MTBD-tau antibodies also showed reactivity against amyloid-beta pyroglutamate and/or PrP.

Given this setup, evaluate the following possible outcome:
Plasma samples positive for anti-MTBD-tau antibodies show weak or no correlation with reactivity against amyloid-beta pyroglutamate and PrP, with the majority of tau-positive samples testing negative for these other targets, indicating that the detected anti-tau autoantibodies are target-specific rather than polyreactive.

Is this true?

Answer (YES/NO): YES